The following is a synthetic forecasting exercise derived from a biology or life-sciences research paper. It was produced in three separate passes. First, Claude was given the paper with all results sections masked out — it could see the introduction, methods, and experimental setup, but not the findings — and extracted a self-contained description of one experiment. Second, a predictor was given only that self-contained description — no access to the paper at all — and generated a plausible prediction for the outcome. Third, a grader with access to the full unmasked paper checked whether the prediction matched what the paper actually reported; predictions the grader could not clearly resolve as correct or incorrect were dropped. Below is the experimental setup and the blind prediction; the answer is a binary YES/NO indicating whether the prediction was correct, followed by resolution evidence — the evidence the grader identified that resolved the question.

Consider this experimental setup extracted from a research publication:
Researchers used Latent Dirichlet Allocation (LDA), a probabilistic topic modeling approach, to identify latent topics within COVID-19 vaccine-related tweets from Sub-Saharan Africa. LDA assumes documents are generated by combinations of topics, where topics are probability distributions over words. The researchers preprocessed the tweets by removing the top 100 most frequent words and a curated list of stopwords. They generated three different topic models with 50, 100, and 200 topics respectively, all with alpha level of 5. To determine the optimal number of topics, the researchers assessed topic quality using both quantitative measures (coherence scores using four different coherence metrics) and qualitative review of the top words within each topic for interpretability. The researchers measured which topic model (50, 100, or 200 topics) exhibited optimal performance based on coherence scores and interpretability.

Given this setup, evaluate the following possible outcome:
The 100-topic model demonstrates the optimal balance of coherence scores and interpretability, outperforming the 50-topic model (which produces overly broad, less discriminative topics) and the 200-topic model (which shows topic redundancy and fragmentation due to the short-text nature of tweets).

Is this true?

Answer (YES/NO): NO